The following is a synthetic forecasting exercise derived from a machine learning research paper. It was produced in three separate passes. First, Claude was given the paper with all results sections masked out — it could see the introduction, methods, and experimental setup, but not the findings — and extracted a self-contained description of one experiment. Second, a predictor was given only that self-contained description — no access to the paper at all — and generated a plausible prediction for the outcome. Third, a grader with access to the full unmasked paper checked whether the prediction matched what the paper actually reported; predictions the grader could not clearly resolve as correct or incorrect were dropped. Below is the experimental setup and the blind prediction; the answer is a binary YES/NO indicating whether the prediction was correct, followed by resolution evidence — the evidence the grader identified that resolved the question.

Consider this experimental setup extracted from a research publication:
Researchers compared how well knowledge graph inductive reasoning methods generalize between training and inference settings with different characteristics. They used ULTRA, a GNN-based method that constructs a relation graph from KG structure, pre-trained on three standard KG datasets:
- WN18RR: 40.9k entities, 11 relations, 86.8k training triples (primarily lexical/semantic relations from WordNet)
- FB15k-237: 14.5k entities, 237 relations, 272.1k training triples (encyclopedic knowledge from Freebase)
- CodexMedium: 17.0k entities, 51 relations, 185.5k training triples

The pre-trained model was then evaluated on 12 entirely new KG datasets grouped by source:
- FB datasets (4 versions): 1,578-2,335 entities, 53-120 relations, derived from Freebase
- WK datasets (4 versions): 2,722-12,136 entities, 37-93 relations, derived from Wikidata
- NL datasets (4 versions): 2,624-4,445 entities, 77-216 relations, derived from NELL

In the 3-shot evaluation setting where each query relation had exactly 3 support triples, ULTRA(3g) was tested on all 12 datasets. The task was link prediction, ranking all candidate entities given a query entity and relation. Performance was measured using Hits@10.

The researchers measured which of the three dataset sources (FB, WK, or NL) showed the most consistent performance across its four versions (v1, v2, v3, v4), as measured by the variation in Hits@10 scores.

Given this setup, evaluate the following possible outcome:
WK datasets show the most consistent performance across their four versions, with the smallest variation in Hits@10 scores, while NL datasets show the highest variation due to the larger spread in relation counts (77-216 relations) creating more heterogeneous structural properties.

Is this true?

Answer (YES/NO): NO